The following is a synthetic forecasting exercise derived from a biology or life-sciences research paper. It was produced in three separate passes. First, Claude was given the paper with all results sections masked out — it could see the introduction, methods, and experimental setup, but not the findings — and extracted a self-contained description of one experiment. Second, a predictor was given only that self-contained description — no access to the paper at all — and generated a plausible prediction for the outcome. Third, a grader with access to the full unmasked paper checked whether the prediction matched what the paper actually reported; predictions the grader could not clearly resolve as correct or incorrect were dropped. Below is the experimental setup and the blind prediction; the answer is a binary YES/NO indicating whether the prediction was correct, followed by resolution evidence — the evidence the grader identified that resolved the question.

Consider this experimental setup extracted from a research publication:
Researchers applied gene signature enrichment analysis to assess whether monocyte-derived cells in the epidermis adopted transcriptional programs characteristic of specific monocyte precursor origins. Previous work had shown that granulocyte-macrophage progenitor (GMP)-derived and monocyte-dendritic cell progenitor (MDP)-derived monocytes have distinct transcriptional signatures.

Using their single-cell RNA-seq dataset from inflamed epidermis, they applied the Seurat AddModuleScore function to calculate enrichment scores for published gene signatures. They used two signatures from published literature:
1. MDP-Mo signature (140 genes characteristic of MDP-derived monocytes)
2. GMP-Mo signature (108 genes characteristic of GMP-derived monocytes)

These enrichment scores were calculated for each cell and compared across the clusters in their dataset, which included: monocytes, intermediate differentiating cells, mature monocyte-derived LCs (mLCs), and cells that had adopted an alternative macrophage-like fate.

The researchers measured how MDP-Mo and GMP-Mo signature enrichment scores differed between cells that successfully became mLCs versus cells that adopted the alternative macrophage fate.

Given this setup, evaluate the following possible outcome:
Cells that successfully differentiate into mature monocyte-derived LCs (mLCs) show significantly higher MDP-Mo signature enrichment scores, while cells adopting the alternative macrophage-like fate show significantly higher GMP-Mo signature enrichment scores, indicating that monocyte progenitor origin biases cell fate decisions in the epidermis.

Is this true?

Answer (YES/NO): YES